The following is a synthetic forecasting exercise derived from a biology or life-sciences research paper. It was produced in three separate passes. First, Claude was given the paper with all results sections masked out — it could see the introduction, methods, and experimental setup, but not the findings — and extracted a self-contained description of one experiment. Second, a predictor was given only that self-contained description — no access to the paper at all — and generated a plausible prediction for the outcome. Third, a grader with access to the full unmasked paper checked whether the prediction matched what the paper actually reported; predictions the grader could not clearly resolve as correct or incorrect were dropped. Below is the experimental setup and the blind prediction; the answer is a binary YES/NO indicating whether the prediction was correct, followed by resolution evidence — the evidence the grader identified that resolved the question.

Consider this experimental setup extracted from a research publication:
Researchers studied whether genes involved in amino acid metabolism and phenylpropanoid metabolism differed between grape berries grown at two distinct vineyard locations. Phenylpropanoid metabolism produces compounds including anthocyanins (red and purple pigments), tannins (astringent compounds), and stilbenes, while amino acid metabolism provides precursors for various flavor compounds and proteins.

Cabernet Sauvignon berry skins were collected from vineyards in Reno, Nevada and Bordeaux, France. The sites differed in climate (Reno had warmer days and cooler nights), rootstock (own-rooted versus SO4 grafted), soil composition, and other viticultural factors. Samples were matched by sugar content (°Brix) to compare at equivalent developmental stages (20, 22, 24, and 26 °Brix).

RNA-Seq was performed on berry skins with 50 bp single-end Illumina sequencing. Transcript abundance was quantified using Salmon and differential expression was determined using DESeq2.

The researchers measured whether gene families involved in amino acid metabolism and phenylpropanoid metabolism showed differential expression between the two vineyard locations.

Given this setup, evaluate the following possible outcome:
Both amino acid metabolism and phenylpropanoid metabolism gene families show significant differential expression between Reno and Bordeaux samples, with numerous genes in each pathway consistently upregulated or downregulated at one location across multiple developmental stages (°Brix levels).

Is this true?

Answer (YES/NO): YES